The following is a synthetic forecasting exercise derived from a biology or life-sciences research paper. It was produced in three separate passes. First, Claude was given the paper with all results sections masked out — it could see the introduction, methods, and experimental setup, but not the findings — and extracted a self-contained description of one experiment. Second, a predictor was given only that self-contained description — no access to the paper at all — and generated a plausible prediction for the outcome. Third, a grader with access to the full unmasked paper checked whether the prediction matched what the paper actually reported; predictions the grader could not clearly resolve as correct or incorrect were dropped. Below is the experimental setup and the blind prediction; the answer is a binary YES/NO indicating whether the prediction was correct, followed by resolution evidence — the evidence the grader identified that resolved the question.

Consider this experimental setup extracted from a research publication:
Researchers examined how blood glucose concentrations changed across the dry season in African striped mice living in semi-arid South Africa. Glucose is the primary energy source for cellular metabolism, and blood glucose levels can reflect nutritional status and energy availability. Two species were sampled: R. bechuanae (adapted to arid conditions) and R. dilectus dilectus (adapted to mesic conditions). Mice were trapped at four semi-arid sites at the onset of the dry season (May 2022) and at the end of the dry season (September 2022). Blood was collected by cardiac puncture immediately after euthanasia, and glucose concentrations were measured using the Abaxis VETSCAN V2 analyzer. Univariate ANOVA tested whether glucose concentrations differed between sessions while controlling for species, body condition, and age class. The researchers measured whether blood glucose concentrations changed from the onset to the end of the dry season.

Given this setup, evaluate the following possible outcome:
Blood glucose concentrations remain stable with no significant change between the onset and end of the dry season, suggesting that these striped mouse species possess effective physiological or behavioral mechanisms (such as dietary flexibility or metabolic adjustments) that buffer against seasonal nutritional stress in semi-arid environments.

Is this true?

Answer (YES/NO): YES